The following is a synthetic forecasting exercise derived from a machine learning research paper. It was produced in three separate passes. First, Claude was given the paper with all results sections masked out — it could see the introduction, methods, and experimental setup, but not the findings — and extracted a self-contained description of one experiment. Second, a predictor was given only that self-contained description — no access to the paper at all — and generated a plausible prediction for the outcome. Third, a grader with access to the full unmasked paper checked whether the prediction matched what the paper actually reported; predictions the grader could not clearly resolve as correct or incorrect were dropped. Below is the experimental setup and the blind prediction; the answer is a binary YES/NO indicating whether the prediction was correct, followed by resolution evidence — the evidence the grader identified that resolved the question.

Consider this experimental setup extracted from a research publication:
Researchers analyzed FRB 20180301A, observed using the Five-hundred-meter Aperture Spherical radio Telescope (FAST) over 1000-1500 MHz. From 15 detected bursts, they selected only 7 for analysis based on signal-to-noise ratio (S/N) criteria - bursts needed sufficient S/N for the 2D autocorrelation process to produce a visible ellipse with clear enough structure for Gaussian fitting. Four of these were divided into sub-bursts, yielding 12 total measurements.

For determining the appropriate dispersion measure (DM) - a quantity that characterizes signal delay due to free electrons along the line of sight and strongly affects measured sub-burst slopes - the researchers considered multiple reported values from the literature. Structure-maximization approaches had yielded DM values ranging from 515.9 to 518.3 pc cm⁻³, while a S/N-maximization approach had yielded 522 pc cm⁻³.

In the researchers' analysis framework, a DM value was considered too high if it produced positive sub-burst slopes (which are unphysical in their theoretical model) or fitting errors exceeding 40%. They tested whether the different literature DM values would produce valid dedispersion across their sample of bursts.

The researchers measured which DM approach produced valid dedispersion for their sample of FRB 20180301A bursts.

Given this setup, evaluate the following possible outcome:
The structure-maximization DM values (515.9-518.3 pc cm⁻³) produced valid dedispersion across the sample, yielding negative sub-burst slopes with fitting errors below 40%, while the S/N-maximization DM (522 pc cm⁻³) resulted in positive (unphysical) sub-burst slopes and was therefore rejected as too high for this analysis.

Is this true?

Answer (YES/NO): NO